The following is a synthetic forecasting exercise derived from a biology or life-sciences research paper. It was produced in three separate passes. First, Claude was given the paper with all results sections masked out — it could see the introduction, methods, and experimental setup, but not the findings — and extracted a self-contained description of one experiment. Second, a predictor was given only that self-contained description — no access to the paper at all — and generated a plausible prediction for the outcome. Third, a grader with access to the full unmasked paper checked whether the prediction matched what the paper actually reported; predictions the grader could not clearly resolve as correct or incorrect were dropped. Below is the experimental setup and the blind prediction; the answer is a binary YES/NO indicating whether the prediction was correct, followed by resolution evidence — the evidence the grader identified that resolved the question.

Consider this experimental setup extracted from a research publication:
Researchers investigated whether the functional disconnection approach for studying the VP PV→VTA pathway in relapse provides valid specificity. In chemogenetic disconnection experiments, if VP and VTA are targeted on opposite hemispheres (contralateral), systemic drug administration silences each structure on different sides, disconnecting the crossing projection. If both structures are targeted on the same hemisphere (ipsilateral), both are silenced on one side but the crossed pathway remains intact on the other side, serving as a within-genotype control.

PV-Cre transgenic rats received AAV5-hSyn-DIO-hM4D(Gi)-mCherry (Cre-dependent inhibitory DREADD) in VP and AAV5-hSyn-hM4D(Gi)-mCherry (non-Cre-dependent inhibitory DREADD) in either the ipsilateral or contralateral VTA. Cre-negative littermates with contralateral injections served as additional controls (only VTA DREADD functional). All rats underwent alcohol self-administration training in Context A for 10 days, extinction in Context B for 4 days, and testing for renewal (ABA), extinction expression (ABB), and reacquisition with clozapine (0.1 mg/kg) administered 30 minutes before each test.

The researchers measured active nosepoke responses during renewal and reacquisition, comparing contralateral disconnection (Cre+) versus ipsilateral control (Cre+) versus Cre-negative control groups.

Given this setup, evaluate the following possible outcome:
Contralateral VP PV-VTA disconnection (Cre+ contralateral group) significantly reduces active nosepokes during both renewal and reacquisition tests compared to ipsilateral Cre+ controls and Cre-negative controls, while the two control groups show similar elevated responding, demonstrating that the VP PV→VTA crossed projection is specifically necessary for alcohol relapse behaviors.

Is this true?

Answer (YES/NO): YES